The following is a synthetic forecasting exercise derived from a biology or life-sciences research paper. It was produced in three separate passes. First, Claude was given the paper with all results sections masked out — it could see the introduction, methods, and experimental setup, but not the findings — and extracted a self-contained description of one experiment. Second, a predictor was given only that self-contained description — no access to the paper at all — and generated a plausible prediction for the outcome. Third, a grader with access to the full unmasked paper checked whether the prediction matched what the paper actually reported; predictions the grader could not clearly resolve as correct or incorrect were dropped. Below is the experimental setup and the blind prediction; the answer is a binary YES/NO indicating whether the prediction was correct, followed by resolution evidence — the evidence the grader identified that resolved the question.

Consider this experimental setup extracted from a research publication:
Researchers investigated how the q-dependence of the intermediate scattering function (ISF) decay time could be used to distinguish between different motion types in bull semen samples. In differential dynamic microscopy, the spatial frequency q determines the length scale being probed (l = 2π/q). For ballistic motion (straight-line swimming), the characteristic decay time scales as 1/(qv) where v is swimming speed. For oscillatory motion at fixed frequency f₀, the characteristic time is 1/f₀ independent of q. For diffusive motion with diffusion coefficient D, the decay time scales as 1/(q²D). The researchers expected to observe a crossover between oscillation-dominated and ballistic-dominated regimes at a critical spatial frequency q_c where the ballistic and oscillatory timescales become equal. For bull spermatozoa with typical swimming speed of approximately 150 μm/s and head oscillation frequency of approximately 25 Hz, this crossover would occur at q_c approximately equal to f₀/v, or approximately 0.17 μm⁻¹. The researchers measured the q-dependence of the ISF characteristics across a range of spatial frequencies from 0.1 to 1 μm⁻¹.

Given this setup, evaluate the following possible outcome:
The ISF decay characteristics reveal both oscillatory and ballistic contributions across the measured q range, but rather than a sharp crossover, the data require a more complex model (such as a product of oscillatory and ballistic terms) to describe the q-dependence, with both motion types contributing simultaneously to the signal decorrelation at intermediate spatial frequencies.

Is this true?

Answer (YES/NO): YES